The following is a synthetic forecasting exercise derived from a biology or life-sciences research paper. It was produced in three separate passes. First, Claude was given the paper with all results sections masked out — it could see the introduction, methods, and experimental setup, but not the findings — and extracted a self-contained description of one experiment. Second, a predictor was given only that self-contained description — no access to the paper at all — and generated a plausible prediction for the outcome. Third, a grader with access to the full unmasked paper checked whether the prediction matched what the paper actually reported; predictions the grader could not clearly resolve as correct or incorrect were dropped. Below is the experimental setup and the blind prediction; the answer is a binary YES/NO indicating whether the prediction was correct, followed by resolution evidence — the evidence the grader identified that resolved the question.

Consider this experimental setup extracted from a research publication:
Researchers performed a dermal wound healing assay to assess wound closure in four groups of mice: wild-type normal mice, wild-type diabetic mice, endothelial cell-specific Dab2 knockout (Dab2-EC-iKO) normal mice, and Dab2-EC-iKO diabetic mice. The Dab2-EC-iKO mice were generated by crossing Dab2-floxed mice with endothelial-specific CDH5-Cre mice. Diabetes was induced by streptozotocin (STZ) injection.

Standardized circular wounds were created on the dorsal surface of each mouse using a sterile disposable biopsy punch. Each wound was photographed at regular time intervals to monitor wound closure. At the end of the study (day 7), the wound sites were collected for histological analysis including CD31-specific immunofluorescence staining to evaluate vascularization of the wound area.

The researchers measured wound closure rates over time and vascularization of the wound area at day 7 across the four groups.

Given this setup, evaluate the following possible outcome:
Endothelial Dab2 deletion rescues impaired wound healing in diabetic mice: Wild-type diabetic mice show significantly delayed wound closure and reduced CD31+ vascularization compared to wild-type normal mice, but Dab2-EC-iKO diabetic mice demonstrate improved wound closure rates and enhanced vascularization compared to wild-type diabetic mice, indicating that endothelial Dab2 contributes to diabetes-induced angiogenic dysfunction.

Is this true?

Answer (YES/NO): NO